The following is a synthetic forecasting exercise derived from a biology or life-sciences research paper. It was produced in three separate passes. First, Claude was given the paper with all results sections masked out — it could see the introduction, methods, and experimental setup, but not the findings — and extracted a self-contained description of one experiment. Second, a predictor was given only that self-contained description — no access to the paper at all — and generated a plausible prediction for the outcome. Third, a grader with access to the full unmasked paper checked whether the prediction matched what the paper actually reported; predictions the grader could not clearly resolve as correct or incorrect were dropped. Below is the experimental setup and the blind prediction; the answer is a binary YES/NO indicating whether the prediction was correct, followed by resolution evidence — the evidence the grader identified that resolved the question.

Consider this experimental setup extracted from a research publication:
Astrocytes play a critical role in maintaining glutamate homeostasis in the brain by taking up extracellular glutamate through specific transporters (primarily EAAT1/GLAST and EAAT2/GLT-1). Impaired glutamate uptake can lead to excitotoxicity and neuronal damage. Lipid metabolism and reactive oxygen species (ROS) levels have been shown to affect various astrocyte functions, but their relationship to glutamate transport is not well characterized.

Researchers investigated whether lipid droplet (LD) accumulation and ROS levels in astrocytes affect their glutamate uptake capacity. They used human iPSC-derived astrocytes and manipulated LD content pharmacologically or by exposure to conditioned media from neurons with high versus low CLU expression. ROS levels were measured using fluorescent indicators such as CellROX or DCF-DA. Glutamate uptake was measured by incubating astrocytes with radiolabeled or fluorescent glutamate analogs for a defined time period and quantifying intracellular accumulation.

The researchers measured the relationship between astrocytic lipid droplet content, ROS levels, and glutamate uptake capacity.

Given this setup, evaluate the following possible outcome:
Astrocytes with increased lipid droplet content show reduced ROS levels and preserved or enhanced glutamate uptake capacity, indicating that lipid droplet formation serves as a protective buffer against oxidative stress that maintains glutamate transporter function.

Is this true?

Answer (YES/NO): NO